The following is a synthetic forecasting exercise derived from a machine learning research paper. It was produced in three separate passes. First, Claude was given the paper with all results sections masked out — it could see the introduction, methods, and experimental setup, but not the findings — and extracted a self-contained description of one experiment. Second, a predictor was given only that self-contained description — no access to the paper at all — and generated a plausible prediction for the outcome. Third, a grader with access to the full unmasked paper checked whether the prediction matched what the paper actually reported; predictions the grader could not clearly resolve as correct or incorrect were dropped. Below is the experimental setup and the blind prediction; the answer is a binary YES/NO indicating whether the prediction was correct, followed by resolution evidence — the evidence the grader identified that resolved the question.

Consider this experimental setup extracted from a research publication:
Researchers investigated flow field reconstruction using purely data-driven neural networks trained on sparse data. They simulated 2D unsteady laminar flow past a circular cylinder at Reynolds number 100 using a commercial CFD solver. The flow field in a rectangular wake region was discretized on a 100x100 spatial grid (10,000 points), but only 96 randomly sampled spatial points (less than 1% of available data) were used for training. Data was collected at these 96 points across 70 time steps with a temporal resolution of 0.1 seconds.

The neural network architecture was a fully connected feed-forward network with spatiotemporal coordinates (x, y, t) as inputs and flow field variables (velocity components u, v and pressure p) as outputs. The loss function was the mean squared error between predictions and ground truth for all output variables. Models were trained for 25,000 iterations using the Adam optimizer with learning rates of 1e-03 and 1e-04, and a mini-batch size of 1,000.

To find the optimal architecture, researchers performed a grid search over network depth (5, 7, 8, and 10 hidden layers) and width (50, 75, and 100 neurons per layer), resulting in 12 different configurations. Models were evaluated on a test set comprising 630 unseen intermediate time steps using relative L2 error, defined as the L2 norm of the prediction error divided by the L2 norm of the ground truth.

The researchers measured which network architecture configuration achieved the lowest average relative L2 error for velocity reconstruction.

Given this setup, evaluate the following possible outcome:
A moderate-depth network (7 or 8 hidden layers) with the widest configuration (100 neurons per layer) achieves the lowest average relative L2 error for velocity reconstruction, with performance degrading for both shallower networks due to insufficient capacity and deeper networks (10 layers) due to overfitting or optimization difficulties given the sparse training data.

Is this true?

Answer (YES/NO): NO